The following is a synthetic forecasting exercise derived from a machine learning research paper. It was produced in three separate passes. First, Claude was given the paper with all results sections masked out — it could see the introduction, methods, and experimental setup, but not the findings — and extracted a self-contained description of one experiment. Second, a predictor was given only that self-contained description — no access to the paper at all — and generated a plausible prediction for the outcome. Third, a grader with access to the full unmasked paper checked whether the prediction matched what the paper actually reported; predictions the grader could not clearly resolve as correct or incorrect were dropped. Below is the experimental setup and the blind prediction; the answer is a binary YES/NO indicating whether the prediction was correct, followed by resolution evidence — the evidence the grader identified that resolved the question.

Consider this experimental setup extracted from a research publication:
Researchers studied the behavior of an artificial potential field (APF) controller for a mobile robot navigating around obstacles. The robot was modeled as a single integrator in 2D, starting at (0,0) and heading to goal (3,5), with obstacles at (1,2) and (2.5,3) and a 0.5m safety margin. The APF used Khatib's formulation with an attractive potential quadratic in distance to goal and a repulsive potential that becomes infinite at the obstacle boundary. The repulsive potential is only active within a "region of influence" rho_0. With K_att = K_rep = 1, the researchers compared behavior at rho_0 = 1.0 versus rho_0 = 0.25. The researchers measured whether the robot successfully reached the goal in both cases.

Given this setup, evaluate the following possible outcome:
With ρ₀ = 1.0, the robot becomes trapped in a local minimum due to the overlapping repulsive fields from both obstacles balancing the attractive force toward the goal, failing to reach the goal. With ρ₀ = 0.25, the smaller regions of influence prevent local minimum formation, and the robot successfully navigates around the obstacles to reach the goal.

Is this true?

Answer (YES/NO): NO